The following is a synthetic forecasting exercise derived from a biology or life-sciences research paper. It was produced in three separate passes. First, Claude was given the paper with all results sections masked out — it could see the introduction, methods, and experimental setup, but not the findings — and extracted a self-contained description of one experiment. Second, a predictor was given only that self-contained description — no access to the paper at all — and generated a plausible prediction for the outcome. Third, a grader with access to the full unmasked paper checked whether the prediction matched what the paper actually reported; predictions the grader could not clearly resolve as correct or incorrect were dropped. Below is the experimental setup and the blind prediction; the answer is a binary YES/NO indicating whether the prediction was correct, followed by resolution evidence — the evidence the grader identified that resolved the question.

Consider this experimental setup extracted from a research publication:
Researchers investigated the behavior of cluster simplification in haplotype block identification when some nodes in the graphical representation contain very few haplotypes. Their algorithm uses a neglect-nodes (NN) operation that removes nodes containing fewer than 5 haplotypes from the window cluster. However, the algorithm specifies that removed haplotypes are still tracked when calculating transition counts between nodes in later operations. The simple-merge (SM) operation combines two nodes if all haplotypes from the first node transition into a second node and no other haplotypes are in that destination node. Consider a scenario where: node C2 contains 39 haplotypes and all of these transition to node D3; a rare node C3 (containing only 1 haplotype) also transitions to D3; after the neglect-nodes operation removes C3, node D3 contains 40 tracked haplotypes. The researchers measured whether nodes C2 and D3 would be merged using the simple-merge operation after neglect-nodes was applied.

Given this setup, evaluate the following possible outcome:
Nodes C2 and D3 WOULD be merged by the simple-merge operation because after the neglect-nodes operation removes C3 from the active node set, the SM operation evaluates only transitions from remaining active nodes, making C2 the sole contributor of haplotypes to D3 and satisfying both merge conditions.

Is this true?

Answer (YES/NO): NO